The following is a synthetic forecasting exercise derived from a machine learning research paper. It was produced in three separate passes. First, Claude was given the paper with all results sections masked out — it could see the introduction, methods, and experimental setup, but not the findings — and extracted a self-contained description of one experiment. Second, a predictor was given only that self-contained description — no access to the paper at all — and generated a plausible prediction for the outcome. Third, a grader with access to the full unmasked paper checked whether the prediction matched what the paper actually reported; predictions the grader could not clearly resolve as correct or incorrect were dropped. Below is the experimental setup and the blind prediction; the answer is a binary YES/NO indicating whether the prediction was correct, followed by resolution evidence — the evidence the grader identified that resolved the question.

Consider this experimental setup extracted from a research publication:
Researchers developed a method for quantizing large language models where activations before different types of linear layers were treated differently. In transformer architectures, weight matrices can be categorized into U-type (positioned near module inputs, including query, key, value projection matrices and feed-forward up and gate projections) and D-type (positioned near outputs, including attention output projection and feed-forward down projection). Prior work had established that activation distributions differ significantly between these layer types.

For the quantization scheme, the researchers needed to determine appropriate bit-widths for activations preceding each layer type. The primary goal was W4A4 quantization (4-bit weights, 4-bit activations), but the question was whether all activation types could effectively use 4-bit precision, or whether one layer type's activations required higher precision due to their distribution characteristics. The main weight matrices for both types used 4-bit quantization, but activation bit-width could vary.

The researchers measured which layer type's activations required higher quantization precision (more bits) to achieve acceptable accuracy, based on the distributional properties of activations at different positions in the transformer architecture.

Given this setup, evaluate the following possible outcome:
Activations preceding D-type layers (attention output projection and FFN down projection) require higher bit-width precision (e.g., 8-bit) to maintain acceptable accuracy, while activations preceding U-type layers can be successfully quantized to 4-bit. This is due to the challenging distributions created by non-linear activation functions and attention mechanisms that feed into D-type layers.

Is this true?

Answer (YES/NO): YES